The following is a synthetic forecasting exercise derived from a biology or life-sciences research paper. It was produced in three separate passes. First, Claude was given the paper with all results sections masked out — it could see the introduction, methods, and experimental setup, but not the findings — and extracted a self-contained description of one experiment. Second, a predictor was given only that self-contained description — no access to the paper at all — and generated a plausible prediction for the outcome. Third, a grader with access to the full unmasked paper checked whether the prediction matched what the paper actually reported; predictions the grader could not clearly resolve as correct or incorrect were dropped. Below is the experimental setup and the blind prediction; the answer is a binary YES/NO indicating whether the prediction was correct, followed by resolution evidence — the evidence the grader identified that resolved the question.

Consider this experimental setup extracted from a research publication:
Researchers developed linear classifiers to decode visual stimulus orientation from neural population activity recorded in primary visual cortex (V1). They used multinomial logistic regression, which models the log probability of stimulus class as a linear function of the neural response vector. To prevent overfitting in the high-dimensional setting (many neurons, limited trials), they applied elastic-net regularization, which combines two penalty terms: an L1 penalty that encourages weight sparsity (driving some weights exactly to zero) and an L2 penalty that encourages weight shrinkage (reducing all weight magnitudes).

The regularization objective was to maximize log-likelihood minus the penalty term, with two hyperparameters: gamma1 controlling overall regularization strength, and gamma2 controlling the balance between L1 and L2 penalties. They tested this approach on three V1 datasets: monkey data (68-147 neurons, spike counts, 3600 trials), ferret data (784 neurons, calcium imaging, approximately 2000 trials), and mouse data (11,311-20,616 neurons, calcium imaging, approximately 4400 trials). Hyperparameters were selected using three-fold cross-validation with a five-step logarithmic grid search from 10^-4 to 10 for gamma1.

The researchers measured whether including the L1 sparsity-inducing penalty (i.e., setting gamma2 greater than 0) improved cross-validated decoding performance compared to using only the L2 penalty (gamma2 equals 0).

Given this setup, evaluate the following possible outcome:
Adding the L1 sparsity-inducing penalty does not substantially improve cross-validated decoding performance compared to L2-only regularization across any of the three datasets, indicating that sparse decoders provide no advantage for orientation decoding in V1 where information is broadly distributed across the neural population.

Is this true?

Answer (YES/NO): YES